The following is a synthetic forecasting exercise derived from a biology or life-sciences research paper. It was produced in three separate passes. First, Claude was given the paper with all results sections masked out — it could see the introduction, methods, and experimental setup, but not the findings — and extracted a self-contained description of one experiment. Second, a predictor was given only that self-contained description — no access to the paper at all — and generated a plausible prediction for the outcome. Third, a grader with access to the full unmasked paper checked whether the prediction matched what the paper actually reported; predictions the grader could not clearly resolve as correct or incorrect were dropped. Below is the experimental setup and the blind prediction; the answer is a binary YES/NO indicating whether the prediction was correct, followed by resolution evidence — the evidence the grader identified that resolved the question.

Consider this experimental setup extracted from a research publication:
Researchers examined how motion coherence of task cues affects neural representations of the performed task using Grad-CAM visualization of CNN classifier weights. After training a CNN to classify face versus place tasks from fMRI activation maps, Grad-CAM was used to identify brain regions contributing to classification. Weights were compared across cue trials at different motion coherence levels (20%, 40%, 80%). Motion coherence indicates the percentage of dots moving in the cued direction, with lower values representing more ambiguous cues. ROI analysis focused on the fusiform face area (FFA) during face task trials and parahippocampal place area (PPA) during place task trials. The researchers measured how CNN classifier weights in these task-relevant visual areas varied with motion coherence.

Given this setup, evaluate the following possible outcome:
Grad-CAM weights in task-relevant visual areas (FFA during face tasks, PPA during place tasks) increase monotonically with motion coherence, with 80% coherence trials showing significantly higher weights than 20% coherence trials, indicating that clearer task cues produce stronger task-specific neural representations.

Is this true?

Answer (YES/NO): YES